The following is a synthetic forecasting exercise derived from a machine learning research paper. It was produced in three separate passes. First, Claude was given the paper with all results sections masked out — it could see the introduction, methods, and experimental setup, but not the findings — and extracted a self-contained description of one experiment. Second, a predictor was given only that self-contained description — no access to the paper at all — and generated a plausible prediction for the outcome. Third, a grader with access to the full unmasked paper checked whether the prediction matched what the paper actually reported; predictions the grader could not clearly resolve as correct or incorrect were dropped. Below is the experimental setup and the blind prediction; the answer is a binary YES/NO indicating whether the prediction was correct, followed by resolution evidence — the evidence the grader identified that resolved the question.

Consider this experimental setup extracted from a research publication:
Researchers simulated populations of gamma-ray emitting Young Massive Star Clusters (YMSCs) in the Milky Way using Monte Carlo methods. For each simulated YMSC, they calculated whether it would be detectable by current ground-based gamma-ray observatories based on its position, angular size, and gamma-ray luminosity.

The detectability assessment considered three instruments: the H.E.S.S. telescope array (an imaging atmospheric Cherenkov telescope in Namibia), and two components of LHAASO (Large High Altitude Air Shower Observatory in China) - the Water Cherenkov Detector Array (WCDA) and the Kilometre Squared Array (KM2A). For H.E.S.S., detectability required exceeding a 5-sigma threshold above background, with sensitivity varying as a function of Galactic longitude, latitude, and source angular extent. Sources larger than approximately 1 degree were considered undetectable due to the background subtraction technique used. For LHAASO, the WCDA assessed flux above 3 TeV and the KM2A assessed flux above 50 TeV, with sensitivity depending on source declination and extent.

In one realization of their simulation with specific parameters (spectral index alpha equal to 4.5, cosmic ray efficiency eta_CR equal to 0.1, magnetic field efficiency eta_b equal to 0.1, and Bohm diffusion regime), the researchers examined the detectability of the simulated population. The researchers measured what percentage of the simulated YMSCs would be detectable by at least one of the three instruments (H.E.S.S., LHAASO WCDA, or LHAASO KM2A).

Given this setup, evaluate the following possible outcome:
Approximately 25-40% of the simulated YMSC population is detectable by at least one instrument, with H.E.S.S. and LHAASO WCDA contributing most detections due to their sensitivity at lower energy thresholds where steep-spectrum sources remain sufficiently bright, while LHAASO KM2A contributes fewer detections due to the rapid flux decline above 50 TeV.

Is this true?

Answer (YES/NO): YES